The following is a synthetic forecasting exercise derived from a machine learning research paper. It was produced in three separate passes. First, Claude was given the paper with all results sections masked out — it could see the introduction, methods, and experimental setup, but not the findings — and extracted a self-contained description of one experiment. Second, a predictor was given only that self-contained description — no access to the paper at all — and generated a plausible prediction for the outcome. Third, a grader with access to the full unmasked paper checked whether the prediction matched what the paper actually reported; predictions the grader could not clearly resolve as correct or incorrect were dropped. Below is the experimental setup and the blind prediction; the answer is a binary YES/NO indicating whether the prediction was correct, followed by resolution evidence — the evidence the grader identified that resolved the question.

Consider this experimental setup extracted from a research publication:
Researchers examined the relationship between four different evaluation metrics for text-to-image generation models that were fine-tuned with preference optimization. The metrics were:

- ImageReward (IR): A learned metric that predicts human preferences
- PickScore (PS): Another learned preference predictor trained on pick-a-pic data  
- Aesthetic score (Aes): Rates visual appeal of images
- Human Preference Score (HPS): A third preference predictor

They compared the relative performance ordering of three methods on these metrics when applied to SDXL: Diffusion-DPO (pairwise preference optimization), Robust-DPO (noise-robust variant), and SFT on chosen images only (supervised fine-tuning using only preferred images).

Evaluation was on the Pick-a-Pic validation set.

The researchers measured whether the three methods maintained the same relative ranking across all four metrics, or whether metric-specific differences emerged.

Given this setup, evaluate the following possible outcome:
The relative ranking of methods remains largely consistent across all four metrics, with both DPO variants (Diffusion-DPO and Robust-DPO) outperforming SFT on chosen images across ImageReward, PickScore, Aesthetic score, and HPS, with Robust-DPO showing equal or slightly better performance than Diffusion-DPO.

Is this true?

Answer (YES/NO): NO